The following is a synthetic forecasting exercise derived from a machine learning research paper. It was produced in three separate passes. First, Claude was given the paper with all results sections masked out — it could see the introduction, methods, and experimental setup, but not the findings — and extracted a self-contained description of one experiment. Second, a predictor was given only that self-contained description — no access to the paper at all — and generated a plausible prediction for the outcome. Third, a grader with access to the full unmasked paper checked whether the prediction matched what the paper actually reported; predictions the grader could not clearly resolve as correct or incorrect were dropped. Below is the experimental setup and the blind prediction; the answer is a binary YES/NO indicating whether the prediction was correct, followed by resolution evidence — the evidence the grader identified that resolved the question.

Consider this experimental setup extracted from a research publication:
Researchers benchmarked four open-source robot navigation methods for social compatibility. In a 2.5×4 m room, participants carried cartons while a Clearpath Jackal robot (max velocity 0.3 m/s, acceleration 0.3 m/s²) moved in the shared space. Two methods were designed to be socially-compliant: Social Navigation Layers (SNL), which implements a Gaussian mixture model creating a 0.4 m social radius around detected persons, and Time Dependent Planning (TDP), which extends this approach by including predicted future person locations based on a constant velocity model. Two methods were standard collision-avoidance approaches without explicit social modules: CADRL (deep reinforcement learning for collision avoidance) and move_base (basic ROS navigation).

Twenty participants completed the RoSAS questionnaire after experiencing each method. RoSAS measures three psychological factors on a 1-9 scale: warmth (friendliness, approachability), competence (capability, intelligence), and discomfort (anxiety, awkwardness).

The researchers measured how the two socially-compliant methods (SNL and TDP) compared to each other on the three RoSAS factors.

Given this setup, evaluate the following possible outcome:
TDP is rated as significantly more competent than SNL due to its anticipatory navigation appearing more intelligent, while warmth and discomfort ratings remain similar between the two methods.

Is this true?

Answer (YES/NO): NO